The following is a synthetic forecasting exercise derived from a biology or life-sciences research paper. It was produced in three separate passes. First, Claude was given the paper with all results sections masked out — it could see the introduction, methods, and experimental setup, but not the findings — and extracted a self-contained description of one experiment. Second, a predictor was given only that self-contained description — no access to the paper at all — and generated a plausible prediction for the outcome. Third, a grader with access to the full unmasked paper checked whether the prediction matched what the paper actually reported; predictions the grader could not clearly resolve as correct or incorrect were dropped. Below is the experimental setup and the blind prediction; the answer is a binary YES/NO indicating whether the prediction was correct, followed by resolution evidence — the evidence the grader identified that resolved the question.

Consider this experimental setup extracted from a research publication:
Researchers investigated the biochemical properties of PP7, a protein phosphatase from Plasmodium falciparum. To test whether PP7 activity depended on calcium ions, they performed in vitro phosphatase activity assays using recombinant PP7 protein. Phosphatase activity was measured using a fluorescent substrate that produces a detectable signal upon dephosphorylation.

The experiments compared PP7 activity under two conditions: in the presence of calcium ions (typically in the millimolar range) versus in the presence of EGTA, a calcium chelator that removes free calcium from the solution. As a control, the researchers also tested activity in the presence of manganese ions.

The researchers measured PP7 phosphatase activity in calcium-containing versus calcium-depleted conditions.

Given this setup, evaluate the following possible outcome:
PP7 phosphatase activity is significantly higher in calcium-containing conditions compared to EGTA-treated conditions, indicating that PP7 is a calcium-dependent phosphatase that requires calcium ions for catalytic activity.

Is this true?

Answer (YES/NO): YES